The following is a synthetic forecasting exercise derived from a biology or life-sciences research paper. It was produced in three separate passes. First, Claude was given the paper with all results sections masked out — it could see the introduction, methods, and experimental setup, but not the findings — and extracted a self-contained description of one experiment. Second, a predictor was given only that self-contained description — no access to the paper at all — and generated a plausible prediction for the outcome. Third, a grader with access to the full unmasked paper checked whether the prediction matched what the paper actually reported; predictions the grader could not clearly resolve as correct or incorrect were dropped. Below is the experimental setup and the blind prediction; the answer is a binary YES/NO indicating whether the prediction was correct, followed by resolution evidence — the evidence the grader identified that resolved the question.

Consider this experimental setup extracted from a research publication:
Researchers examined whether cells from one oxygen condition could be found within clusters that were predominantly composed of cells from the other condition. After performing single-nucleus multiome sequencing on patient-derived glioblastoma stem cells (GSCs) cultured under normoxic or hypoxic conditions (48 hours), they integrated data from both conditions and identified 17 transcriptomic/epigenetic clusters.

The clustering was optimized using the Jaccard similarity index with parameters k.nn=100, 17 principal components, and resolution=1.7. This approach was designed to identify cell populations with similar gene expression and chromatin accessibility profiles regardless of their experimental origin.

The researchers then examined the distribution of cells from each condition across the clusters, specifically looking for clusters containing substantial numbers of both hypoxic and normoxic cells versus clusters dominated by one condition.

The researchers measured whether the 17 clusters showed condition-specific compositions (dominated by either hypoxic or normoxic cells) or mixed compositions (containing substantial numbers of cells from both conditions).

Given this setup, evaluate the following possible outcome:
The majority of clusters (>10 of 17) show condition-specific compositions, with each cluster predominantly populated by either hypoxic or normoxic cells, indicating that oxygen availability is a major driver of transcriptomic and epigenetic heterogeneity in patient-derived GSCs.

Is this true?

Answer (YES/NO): NO